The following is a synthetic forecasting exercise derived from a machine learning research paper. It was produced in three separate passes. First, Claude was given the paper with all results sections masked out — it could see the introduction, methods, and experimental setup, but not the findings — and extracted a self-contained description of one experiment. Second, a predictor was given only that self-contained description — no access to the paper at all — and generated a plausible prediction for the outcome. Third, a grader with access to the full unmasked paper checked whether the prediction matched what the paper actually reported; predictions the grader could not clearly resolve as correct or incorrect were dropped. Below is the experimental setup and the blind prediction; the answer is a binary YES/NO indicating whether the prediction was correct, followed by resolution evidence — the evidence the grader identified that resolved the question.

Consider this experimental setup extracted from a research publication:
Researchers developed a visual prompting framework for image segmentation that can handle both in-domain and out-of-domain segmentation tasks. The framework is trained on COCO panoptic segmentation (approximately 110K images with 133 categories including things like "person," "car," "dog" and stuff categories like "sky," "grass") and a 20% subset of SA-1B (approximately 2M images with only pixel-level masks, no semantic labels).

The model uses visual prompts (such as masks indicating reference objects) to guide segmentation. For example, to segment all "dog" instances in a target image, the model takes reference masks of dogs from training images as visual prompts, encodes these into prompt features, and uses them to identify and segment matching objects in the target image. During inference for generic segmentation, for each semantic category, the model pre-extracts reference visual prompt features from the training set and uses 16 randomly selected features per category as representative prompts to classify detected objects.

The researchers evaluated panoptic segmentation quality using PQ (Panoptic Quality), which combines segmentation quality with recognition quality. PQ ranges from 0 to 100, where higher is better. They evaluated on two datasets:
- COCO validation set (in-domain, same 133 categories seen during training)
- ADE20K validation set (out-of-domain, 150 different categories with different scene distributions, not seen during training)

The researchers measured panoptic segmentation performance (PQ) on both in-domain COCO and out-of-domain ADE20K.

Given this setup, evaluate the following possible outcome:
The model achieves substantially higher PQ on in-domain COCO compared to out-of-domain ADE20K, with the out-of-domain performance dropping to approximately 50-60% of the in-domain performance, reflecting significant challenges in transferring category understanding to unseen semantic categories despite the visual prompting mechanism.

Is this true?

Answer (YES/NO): NO